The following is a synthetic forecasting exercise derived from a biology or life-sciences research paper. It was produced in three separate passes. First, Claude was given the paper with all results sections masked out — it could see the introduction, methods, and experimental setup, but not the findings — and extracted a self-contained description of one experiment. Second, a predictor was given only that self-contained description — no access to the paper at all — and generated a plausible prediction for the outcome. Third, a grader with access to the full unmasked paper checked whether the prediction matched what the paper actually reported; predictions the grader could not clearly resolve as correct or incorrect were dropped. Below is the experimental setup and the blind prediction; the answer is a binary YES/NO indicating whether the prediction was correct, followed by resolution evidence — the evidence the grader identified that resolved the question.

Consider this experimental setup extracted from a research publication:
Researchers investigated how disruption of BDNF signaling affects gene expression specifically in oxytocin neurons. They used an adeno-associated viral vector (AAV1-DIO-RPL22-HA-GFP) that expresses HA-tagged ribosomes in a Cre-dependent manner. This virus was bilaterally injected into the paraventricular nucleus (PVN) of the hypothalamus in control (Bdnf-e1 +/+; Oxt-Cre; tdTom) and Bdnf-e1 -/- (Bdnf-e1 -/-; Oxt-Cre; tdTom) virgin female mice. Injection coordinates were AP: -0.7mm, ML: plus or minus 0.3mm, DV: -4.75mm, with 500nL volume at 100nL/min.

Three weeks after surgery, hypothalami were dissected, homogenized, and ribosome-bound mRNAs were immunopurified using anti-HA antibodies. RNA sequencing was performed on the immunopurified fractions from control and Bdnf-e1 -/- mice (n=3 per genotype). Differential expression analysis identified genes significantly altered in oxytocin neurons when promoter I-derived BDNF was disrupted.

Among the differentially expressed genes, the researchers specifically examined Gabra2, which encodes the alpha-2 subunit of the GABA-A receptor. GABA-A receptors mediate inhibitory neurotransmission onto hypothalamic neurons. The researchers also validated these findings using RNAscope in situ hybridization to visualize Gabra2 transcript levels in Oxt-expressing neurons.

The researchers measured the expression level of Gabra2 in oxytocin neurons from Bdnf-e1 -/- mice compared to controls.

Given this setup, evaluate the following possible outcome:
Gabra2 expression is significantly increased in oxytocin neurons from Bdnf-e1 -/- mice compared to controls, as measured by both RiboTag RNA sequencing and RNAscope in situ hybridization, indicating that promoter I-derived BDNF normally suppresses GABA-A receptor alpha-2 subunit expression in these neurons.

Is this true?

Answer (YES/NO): YES